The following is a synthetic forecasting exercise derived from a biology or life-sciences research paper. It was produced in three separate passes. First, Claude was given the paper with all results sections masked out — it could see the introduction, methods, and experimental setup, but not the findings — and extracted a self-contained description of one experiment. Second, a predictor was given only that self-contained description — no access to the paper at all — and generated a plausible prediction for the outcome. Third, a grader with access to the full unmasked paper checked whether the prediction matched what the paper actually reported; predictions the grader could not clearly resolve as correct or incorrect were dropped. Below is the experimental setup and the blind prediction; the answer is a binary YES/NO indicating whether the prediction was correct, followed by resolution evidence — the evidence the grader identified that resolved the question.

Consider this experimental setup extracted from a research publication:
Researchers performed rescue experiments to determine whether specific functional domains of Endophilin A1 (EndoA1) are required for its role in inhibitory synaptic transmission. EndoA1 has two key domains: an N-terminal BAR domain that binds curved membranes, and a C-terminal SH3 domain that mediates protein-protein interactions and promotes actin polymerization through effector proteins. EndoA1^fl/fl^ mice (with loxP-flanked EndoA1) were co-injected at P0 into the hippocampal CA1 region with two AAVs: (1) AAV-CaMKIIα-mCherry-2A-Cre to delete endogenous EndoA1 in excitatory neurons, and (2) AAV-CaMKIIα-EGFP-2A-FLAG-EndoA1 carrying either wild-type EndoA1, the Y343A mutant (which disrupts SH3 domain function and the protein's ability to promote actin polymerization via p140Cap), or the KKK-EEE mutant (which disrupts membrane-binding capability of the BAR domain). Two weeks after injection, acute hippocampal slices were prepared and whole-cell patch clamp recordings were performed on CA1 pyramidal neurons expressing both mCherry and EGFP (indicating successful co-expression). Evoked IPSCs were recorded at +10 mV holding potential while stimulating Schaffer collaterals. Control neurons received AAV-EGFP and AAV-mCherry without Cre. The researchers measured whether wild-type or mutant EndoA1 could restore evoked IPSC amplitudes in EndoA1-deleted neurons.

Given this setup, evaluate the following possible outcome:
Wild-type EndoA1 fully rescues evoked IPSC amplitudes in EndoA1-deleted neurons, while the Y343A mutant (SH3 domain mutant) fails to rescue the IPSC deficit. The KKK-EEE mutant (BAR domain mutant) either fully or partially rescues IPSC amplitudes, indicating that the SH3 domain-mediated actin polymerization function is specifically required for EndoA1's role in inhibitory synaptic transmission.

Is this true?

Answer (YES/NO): NO